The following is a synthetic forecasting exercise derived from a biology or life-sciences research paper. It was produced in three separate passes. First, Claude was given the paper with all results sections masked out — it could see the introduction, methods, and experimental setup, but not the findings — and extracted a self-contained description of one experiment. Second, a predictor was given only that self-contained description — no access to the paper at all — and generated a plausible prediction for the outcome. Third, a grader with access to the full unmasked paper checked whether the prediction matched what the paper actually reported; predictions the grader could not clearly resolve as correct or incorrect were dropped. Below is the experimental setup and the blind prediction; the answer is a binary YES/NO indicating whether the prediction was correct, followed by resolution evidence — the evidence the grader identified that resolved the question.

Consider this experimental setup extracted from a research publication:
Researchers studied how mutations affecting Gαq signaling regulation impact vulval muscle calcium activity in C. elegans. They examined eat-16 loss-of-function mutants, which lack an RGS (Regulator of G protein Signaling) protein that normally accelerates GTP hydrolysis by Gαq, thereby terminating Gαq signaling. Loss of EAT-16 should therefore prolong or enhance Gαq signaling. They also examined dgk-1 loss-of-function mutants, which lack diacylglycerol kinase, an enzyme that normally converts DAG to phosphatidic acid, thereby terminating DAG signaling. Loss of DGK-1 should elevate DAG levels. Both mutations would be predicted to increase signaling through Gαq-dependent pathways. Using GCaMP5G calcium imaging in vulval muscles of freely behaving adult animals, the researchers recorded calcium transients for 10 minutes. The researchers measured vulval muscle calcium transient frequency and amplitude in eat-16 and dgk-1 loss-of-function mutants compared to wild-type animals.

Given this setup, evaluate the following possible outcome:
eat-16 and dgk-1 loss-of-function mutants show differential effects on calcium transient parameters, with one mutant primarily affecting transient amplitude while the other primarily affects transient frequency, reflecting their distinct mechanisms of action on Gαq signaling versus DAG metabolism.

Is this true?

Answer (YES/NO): NO